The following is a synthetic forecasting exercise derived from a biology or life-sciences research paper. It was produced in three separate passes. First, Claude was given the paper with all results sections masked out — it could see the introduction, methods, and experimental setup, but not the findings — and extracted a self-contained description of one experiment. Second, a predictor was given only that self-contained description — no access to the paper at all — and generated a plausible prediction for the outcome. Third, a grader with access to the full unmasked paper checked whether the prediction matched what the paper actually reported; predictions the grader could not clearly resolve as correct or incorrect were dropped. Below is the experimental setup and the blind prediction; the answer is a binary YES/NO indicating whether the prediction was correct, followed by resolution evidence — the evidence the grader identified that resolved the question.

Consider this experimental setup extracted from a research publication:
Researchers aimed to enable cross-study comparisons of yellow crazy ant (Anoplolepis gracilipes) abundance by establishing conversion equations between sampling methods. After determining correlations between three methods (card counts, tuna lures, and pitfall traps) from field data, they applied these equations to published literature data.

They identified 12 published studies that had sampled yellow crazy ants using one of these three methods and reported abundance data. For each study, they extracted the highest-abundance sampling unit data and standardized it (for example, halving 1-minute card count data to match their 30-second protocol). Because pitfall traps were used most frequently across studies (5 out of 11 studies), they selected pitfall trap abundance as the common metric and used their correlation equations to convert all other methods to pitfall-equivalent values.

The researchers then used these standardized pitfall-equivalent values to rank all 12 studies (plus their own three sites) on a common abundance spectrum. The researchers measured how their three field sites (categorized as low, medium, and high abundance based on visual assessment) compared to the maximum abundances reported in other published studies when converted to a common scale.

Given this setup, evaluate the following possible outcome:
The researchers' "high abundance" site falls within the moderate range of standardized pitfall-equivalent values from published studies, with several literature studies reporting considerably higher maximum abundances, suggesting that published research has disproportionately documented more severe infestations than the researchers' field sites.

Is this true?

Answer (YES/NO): YES